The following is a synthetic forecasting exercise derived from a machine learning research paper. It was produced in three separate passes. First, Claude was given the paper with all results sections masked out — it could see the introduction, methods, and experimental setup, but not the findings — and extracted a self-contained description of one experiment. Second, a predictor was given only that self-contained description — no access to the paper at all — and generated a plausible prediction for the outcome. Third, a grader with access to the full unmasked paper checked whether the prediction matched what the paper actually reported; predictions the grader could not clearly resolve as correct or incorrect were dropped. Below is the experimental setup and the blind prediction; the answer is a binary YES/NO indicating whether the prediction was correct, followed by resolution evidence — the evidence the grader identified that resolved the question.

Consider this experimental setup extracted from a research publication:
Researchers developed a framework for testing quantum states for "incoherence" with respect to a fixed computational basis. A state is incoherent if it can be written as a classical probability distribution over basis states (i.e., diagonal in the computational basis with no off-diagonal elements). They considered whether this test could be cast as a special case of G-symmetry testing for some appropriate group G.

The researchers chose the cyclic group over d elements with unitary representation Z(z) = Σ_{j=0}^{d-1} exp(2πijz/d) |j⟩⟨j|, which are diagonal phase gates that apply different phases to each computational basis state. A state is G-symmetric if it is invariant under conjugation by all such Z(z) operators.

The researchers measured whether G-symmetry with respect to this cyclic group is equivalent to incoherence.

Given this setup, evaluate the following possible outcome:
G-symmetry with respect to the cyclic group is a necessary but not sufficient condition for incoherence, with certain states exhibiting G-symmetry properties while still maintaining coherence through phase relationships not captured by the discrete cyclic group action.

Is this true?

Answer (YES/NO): NO